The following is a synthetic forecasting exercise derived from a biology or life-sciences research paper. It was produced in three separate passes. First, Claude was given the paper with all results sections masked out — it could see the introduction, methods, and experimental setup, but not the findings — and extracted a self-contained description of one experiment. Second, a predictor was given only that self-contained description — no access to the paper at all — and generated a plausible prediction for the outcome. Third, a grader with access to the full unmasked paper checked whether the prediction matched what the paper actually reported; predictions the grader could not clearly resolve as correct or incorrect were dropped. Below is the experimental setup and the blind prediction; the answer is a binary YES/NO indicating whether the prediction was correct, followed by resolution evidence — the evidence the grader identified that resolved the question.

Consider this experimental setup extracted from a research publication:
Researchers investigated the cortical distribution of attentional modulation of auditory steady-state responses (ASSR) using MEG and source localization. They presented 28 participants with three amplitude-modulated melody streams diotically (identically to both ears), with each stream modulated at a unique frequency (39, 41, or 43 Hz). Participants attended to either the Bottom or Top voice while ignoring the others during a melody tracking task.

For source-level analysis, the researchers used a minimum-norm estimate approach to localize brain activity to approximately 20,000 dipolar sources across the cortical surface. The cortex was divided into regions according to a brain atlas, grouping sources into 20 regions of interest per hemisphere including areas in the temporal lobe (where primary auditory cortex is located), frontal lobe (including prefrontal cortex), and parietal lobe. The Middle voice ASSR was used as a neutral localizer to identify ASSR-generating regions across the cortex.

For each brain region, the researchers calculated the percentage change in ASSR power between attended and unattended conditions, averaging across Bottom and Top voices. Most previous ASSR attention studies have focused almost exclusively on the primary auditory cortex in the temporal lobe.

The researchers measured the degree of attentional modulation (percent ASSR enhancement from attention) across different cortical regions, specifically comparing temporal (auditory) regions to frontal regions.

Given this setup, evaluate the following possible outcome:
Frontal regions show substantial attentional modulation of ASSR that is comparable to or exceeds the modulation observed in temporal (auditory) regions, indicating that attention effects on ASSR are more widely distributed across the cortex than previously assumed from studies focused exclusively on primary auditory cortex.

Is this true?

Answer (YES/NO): YES